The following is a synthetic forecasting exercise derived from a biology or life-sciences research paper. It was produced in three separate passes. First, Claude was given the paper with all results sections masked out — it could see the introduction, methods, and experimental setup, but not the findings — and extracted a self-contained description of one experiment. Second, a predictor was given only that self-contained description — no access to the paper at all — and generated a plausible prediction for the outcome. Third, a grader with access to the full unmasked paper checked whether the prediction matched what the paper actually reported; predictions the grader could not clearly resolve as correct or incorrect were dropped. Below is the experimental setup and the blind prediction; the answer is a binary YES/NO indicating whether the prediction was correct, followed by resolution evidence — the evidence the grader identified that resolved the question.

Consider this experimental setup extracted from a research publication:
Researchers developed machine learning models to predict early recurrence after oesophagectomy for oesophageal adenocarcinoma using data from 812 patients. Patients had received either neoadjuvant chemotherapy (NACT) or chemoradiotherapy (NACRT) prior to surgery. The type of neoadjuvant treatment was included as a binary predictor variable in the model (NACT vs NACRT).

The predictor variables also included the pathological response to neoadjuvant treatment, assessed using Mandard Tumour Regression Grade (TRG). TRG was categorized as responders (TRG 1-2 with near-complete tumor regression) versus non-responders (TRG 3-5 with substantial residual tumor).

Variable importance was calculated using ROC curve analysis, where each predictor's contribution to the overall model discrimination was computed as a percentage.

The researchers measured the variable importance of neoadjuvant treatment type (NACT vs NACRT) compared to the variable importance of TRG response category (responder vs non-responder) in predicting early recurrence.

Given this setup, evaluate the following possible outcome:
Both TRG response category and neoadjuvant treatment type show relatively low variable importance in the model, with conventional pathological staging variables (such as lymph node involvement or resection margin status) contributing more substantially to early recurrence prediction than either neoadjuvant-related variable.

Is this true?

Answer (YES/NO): NO